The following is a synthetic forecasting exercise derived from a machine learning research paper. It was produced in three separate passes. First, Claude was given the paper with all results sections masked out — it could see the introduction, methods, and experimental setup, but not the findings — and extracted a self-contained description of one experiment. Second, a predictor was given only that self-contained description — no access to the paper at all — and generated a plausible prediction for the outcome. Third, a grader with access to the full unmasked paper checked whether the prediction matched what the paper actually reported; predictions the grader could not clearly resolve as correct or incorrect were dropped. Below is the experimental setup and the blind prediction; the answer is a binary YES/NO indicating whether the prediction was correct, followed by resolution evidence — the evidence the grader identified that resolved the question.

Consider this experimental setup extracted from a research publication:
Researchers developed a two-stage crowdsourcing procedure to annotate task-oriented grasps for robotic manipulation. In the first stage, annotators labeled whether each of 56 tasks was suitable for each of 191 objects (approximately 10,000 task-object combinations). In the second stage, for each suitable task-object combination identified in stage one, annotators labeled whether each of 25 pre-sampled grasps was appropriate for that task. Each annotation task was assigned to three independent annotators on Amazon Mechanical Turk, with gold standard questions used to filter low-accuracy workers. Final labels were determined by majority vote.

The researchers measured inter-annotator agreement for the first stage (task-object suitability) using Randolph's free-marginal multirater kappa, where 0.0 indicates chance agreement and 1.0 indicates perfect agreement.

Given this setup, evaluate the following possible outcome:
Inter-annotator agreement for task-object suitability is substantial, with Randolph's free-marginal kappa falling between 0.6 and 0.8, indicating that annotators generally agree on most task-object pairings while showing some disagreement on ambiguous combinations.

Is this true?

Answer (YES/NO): YES